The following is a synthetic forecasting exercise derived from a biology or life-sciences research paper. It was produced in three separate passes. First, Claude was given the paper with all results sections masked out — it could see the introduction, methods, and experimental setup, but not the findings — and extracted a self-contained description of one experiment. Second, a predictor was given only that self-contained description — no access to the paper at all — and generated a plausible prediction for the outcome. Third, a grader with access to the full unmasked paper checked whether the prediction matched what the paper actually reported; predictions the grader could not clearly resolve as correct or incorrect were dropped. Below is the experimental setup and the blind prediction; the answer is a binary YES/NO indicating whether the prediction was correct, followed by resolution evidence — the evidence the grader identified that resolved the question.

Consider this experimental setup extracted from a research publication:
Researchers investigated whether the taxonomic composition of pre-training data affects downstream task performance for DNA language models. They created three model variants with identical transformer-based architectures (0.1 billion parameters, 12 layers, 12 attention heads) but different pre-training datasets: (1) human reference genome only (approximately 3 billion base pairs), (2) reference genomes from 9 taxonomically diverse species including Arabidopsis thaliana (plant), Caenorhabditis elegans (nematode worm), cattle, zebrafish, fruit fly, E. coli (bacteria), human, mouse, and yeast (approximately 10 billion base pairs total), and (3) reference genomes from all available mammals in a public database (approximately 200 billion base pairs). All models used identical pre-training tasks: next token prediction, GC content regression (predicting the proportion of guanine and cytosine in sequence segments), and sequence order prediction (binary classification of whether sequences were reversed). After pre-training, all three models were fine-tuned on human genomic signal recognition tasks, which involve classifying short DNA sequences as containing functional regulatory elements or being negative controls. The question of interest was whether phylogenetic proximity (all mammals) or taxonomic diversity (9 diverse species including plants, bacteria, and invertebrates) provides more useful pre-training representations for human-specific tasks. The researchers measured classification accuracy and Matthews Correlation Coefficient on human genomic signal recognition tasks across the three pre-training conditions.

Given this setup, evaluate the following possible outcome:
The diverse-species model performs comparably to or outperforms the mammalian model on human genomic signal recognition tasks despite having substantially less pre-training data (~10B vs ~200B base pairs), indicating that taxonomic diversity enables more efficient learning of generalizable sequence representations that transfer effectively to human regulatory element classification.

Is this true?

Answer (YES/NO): NO